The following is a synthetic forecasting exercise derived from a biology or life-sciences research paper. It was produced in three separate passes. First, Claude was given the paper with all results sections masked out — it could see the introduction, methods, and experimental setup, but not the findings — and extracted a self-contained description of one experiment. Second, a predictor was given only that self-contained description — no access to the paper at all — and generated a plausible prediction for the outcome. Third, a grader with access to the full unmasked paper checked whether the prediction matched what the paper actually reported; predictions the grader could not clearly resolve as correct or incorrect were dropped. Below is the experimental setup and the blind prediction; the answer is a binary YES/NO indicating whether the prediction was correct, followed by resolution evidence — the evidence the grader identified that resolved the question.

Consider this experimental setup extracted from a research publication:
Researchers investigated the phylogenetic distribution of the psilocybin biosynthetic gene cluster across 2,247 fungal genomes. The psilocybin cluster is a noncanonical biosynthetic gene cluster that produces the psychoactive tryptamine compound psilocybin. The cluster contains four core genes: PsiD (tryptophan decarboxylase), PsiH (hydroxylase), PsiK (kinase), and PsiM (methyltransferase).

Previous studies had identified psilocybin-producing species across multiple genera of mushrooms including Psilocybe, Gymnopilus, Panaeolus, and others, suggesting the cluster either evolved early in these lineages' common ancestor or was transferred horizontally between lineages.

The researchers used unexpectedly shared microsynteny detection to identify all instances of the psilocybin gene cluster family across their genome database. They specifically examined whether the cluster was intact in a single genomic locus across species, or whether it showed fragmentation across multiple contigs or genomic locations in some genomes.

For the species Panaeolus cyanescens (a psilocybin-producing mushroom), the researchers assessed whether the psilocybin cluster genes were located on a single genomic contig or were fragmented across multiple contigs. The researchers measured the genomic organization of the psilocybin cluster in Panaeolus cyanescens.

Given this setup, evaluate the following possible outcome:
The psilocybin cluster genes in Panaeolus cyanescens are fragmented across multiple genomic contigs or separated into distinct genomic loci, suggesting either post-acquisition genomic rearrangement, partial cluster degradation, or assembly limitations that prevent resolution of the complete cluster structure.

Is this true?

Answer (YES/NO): YES